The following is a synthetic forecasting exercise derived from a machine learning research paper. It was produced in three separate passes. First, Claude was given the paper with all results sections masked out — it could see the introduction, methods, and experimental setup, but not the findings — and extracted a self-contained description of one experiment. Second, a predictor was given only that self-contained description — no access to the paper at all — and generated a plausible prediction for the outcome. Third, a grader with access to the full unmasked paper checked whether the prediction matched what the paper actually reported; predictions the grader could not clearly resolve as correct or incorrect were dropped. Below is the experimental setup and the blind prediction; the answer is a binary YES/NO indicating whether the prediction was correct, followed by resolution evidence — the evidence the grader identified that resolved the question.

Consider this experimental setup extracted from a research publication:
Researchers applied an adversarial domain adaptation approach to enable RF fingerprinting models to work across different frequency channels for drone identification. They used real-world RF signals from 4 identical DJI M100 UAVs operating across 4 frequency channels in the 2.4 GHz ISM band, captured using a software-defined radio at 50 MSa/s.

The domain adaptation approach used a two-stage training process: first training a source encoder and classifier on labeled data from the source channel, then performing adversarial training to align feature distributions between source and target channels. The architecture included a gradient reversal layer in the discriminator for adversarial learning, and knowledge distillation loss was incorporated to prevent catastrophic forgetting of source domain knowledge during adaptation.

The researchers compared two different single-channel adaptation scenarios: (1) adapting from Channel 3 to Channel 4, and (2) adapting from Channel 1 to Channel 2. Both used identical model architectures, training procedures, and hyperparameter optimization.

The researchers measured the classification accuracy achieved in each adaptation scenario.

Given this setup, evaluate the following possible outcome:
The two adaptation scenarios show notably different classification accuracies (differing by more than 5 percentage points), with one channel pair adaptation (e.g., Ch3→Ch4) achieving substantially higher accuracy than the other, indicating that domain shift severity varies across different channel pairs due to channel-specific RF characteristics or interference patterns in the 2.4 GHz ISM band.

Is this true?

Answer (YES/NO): YES